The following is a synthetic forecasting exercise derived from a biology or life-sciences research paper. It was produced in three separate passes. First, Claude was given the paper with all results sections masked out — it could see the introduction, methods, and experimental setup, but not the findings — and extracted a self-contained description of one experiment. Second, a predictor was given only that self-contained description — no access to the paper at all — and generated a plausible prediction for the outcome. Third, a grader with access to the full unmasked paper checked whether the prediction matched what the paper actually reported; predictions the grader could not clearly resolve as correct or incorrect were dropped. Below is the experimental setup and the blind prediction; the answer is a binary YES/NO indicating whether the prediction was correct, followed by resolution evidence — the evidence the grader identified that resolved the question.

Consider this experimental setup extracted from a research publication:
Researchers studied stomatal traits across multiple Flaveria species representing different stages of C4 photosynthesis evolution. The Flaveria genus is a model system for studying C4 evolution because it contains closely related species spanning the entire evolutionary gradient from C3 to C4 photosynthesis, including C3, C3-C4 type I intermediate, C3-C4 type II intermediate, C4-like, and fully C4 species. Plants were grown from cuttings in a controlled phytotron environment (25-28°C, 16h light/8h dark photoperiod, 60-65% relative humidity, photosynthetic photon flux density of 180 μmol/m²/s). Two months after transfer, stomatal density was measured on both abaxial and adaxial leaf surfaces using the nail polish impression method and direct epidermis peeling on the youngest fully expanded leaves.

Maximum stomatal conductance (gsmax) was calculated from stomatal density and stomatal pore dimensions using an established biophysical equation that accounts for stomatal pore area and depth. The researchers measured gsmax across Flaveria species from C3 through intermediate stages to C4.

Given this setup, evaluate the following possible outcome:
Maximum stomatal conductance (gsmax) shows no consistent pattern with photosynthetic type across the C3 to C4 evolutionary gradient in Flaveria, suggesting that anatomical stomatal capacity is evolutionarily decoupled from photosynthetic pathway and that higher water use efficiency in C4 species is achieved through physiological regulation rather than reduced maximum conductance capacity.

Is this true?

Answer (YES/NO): NO